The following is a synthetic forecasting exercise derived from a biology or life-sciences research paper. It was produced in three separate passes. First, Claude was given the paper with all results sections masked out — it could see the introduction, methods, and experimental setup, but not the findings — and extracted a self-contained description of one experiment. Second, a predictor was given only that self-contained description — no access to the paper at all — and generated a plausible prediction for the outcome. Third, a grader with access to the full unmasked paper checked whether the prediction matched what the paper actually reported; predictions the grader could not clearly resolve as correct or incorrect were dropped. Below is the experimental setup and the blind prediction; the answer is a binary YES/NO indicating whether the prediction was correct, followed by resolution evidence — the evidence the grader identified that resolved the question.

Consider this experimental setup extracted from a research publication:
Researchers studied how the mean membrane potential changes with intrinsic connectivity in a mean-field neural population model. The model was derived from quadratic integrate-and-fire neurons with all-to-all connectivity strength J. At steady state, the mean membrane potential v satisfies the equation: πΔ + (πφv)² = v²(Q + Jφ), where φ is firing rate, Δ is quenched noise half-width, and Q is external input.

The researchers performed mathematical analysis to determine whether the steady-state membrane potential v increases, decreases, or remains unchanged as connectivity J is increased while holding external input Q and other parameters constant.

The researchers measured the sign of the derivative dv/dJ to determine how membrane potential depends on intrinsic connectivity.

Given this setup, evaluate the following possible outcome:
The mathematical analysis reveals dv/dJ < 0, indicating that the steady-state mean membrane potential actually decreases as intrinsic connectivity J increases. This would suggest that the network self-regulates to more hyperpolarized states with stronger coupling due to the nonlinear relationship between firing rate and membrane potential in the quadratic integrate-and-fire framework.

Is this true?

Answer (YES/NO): NO